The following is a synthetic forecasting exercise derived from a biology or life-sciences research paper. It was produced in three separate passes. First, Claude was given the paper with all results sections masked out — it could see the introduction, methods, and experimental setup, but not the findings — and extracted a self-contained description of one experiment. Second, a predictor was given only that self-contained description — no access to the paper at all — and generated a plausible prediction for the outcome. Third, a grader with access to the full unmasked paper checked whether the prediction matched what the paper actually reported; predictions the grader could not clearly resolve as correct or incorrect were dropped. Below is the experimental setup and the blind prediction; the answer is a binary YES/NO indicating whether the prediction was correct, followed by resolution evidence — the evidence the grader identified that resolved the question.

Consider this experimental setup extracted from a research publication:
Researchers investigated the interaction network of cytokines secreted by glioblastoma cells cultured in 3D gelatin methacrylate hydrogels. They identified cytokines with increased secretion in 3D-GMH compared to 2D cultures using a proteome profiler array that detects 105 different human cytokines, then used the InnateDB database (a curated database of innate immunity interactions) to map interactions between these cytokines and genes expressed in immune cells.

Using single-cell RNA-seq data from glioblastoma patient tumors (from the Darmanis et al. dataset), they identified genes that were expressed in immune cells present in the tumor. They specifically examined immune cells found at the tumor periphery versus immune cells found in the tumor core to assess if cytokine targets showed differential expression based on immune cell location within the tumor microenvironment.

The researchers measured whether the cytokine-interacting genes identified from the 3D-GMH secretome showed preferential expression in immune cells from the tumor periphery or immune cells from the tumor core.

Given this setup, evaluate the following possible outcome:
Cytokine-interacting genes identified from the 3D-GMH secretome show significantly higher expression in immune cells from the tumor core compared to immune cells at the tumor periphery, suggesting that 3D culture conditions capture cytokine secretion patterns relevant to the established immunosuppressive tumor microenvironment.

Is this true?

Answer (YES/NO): YES